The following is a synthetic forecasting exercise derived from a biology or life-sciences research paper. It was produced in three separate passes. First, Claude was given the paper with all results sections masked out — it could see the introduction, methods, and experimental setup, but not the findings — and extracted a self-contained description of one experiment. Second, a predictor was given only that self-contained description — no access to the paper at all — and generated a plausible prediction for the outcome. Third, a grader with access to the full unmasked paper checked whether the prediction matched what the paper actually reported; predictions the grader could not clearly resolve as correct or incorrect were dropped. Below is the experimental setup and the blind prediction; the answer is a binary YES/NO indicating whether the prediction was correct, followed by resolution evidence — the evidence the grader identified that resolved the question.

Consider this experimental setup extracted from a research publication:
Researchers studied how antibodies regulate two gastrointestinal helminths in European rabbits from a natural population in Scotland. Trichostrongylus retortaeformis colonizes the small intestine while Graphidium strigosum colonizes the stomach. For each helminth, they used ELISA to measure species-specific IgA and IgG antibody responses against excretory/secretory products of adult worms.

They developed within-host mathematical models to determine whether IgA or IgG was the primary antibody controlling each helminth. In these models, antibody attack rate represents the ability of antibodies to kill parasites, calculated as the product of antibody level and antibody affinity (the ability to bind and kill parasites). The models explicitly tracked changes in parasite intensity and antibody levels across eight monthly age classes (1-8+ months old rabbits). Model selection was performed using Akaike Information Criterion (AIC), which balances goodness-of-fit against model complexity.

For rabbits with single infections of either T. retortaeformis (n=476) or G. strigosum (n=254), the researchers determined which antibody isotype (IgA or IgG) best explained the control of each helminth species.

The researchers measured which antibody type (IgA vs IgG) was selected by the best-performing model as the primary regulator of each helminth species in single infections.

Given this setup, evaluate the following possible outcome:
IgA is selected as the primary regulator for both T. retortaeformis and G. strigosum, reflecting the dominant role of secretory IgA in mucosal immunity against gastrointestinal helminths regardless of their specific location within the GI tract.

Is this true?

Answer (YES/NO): NO